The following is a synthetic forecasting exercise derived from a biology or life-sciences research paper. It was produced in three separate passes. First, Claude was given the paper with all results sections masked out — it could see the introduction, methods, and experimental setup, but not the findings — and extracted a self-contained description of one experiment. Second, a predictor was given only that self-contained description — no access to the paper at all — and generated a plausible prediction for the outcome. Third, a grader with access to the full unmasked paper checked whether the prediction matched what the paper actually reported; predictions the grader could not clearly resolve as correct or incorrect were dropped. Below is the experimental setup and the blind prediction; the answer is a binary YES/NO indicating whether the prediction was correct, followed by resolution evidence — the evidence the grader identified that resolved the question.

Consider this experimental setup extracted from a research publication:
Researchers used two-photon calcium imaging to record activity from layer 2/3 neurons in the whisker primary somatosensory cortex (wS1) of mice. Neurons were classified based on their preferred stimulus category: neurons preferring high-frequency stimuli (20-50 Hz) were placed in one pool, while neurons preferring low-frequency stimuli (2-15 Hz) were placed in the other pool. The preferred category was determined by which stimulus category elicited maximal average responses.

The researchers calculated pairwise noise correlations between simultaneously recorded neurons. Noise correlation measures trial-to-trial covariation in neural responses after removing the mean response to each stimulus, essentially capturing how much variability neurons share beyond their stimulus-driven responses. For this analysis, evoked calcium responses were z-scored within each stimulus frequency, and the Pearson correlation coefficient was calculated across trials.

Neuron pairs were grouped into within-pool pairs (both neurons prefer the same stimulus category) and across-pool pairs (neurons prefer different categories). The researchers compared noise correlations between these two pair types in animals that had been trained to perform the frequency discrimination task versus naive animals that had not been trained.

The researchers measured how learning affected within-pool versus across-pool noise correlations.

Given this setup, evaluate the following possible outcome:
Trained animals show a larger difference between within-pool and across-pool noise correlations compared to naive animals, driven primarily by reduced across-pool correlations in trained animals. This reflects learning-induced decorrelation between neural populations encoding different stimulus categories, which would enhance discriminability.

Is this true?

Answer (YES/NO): NO